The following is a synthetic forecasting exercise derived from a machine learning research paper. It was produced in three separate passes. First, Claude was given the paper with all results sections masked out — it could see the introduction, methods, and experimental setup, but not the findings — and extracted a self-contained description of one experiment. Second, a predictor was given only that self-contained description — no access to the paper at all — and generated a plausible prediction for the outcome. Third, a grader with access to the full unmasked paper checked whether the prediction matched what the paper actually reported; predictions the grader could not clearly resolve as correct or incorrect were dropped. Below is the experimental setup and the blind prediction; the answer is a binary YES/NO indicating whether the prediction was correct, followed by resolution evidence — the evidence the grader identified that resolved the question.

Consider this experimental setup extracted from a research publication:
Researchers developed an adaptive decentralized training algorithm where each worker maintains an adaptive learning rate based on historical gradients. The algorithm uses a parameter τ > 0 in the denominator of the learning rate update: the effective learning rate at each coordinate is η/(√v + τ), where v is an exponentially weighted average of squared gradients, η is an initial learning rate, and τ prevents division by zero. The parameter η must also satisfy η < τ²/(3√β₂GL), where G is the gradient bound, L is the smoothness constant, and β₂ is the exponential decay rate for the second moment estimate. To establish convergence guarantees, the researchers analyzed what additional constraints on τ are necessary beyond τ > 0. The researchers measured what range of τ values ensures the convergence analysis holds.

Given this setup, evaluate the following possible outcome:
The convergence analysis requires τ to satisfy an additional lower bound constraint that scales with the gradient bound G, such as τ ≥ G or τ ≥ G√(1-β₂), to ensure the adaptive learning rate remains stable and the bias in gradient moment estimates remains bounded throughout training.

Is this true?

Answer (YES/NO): NO